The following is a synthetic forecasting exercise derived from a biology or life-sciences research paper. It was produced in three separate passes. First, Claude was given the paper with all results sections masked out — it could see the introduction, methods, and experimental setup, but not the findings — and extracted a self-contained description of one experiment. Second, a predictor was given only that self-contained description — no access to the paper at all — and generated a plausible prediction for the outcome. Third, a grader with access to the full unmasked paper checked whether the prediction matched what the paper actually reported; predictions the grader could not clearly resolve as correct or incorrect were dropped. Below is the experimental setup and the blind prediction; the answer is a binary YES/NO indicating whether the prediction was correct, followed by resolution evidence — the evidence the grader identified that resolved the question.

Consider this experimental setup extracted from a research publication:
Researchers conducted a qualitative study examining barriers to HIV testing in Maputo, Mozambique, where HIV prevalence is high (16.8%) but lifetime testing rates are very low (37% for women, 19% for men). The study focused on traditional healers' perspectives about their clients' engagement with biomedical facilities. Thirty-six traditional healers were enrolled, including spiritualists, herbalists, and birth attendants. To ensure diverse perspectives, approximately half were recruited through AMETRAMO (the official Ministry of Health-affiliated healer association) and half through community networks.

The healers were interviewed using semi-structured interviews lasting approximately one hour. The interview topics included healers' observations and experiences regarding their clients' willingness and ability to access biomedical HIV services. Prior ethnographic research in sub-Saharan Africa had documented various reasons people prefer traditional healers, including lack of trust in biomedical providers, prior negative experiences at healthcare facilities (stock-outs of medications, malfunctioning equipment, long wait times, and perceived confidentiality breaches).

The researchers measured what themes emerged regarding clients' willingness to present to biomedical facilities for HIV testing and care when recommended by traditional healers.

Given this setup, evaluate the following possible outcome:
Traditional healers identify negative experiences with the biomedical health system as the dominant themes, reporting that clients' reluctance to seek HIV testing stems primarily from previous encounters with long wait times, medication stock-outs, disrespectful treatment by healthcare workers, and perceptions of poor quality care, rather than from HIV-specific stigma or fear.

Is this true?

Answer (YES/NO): NO